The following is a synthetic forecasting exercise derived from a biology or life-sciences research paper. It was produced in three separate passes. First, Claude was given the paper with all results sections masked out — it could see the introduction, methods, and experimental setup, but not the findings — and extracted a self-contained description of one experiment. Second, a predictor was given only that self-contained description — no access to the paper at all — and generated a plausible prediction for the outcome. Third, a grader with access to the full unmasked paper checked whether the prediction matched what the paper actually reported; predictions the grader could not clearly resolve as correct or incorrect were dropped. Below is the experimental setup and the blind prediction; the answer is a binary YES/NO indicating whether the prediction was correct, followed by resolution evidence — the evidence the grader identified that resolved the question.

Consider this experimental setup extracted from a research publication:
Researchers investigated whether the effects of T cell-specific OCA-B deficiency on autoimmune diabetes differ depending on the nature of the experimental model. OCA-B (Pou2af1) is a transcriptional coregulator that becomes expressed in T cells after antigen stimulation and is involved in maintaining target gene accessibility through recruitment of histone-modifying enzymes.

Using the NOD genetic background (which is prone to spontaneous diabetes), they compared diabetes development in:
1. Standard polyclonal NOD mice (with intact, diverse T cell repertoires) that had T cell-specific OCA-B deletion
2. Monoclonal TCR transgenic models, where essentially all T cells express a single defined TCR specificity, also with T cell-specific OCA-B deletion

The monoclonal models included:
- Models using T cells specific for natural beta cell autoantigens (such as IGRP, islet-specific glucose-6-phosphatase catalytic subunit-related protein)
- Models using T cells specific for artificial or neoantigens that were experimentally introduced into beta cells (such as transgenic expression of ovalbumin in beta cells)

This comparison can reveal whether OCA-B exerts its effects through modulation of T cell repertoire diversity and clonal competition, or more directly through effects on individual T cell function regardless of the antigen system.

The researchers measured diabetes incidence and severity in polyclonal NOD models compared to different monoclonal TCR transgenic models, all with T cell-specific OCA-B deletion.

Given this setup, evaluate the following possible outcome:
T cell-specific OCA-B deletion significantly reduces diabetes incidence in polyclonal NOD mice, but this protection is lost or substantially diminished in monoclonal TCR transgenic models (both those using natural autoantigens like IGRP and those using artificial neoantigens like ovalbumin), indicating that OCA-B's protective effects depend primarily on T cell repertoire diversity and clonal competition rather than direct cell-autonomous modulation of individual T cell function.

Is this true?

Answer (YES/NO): NO